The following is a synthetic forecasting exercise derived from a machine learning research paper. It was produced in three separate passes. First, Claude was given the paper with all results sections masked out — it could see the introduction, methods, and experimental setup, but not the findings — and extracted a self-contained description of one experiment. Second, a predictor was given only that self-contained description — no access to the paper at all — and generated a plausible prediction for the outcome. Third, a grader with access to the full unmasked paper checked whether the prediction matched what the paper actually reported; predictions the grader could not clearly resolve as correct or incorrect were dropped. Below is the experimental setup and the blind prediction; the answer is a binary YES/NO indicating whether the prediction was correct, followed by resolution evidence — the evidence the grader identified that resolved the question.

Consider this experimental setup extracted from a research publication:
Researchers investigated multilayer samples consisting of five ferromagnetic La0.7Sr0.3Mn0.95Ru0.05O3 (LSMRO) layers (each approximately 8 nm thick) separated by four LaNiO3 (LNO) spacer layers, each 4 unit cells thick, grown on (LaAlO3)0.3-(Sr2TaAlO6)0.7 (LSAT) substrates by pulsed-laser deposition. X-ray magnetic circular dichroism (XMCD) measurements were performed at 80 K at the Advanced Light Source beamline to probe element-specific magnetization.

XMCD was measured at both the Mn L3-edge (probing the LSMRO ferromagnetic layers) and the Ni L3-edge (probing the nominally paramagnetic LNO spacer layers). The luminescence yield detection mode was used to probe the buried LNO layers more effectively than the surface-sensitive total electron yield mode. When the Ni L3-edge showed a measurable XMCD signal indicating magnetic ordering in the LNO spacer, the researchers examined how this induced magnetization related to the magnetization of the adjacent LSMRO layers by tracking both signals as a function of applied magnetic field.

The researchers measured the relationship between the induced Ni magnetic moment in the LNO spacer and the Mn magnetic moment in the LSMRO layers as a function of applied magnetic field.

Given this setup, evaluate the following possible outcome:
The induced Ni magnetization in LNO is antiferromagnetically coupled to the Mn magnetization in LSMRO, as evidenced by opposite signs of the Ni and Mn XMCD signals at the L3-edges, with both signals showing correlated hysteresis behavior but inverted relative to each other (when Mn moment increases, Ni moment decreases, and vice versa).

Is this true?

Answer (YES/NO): NO